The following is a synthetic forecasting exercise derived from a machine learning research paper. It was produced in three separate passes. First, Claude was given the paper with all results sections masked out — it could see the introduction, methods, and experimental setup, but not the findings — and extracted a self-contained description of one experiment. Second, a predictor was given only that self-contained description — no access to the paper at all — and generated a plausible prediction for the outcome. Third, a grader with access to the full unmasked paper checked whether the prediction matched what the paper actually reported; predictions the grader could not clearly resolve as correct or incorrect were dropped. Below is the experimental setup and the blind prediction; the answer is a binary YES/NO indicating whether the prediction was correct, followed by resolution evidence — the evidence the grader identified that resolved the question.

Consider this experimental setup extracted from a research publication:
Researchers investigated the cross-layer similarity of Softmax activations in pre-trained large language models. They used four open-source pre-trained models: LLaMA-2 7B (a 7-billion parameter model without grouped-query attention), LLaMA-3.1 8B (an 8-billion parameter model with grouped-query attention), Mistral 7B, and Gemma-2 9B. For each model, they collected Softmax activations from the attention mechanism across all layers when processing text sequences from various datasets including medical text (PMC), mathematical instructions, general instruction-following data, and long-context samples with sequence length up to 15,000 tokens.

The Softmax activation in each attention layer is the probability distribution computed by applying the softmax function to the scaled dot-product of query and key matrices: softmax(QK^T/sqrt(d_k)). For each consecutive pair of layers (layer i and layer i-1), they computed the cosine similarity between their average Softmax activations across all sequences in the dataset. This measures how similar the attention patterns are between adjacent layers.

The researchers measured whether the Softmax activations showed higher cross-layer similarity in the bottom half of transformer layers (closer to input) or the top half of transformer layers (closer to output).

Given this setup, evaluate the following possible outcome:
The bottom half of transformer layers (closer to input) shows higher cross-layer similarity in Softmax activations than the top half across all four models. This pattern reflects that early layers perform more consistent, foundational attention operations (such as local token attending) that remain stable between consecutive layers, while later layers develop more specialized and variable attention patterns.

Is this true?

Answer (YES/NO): NO